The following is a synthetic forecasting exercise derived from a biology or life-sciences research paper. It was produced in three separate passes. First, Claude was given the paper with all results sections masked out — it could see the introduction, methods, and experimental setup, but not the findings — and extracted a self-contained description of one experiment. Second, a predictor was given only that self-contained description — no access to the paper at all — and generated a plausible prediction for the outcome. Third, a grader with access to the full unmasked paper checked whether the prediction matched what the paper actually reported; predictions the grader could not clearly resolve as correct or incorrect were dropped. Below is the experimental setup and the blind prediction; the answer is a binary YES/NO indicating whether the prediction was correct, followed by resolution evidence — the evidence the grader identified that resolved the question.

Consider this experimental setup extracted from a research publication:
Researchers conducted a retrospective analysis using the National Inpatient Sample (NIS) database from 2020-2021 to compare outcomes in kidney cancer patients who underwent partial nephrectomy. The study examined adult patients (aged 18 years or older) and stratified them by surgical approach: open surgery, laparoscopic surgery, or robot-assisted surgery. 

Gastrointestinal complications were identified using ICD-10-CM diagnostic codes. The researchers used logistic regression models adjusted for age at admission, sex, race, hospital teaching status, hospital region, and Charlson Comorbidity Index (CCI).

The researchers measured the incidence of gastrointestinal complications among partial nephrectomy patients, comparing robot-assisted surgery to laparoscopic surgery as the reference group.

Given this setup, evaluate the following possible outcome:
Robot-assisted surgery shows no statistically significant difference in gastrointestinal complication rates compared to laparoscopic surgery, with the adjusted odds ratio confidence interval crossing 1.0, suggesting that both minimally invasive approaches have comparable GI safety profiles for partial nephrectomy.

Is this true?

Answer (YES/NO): YES